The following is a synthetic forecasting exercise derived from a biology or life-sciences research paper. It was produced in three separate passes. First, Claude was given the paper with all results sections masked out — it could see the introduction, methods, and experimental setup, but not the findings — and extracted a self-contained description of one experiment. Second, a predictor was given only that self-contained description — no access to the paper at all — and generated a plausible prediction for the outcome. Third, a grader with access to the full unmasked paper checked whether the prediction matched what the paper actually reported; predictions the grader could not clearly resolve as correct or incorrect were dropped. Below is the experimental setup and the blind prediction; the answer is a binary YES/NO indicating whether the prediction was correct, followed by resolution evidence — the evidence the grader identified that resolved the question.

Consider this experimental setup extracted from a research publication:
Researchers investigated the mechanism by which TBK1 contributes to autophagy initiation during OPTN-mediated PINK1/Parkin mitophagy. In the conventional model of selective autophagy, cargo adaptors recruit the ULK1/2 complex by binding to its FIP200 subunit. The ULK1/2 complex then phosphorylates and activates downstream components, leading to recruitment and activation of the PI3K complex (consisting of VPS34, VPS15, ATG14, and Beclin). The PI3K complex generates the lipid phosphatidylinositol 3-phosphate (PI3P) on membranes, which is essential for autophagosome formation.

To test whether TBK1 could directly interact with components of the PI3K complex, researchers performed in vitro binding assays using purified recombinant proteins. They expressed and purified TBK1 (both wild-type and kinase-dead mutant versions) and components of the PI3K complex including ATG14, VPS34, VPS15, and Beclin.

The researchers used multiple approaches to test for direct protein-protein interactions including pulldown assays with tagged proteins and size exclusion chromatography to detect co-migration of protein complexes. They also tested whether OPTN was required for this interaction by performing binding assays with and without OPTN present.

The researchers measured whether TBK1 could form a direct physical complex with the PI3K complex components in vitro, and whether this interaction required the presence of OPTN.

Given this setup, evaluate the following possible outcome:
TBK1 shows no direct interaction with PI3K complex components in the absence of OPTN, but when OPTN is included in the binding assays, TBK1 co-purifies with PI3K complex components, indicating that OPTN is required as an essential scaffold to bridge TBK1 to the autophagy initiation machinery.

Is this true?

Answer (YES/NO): NO